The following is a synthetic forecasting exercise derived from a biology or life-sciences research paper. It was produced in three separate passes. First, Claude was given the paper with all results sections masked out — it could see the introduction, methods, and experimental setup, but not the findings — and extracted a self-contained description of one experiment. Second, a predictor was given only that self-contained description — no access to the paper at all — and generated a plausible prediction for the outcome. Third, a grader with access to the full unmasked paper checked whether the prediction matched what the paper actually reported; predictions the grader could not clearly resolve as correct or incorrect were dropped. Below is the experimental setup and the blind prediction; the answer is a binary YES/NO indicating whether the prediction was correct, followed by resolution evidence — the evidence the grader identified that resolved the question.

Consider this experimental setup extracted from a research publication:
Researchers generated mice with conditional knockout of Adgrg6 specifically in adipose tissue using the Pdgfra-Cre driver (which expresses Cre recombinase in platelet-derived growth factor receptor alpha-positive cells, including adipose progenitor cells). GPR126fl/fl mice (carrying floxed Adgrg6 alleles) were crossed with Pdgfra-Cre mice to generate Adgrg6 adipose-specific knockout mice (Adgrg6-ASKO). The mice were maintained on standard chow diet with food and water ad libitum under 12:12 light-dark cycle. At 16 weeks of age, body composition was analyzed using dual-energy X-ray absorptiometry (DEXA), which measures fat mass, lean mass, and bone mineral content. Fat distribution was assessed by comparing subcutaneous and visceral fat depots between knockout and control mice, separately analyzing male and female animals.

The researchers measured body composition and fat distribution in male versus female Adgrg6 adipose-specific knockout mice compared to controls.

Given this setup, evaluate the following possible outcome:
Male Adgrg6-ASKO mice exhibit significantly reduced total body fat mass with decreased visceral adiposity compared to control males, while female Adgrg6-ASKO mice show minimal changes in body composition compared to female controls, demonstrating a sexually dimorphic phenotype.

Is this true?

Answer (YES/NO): YES